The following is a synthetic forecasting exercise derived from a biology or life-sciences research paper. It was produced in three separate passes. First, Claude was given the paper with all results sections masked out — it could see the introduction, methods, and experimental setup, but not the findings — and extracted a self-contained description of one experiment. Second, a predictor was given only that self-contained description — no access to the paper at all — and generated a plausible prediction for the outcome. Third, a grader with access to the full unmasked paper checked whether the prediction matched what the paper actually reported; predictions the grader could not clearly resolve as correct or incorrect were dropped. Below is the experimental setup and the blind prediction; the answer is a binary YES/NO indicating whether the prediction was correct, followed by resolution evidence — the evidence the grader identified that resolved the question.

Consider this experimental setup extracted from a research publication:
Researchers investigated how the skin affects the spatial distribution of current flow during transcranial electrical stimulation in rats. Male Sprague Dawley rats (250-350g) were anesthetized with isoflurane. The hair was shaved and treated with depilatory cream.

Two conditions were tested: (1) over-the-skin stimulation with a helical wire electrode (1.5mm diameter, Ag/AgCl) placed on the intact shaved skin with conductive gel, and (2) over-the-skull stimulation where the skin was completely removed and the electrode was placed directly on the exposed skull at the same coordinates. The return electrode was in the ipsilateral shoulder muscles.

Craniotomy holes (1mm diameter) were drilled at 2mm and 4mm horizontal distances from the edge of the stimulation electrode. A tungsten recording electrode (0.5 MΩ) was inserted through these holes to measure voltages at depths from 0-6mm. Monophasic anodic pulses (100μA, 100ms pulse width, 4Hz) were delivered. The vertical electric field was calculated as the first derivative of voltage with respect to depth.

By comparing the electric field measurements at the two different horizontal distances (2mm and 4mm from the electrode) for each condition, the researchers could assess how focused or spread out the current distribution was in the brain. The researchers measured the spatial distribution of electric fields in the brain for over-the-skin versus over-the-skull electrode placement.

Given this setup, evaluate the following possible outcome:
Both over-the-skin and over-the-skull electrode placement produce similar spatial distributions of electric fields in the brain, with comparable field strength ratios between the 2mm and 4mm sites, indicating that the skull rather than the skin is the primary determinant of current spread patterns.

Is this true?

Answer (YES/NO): NO